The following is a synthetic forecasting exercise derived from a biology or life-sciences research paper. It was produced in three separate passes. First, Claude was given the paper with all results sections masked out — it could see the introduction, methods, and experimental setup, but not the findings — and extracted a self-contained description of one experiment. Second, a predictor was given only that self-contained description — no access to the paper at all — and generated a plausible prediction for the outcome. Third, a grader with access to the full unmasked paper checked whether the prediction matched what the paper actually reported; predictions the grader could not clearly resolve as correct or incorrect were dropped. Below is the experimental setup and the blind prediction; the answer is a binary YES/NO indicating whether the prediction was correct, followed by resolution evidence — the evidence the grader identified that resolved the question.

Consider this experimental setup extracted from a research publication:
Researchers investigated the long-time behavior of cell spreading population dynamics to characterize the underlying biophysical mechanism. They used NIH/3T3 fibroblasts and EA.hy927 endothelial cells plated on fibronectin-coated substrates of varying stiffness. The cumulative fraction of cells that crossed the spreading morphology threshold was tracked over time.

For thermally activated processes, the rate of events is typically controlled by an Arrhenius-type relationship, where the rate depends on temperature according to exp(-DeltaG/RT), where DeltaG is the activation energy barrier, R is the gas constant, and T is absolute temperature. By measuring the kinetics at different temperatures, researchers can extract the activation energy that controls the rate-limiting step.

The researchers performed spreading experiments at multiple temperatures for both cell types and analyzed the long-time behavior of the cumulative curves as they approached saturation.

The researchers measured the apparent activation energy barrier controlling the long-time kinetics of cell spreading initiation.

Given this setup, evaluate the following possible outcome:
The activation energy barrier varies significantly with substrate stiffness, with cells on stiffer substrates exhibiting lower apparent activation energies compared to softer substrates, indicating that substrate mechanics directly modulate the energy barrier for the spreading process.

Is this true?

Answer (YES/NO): NO